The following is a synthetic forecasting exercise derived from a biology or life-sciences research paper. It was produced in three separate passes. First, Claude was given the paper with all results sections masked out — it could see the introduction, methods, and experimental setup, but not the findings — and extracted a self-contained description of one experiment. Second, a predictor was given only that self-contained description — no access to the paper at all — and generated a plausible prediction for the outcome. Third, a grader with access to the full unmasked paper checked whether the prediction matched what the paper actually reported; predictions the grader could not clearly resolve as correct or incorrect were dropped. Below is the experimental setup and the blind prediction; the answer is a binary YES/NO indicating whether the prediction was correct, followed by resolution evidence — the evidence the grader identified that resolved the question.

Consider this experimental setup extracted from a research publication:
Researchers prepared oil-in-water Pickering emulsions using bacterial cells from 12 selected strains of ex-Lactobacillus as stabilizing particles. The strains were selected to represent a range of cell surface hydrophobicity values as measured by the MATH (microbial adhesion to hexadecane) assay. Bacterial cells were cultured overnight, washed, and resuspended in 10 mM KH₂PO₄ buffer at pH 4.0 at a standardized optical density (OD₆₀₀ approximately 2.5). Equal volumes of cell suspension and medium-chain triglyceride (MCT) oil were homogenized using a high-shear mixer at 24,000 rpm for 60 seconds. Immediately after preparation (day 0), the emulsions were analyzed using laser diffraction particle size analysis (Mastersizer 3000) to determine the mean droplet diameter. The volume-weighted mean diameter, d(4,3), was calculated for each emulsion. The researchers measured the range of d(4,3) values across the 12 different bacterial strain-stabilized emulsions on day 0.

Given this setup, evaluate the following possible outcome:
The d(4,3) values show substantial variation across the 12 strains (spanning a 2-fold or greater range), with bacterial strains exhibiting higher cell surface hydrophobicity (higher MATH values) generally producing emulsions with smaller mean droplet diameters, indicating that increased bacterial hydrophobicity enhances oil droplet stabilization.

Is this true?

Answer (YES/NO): NO